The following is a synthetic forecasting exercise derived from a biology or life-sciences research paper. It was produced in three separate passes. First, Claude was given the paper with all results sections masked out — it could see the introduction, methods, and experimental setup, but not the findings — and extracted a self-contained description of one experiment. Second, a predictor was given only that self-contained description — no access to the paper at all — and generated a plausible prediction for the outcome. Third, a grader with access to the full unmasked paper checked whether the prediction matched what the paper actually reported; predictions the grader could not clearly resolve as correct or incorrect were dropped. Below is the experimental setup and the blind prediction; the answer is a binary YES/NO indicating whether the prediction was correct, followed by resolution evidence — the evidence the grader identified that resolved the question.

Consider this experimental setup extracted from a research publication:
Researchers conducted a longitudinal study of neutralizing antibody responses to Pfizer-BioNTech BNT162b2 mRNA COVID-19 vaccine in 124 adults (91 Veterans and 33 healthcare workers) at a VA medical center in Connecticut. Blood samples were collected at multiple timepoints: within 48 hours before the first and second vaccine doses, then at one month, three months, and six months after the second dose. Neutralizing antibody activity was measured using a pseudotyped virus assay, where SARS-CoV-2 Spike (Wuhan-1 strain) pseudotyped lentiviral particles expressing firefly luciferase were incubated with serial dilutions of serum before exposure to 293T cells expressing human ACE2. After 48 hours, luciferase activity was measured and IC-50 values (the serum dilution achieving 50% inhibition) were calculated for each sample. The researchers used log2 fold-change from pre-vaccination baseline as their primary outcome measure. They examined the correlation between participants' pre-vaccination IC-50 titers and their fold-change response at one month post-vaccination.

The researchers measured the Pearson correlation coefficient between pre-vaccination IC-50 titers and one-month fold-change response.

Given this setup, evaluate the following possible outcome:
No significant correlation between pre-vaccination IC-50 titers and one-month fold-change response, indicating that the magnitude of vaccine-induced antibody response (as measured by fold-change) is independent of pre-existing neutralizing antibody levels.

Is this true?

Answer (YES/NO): NO